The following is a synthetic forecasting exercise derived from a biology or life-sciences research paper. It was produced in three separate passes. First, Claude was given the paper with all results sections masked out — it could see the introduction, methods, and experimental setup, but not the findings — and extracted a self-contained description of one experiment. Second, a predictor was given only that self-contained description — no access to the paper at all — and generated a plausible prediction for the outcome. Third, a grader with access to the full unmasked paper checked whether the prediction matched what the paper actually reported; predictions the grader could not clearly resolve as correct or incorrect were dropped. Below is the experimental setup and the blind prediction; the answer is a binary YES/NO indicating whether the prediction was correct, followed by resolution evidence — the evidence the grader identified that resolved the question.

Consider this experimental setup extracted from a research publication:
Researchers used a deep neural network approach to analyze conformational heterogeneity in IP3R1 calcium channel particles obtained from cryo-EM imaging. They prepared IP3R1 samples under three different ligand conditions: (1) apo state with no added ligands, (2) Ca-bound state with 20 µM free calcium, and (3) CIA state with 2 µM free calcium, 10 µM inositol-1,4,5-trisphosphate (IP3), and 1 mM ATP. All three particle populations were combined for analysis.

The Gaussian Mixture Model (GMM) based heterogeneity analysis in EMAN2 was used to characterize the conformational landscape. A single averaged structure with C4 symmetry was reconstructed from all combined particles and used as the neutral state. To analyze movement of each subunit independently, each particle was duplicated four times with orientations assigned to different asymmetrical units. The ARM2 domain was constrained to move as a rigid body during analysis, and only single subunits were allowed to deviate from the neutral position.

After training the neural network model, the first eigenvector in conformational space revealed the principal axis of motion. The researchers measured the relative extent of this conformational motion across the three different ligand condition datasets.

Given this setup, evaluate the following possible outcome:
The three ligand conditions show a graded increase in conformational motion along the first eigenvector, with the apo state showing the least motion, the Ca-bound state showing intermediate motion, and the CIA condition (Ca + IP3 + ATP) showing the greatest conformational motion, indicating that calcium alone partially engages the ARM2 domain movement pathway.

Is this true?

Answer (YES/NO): NO